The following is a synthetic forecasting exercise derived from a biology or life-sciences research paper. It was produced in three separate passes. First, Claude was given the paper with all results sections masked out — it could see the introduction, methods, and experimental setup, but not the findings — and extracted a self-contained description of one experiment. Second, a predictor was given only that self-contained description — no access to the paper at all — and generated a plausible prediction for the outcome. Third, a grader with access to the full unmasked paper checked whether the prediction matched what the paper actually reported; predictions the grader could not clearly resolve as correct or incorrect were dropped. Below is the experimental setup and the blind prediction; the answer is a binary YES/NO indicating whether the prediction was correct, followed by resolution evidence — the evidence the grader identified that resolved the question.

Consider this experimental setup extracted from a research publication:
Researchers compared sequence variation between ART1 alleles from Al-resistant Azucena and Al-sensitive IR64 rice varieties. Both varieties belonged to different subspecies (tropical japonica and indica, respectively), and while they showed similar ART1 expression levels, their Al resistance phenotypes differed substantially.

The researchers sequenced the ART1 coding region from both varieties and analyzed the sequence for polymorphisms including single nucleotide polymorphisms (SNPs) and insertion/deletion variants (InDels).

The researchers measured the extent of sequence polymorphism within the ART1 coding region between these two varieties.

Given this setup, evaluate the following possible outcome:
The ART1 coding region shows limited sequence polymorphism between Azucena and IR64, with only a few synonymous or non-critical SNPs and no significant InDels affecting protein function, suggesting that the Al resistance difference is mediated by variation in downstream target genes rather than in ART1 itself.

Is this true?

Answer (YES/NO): NO